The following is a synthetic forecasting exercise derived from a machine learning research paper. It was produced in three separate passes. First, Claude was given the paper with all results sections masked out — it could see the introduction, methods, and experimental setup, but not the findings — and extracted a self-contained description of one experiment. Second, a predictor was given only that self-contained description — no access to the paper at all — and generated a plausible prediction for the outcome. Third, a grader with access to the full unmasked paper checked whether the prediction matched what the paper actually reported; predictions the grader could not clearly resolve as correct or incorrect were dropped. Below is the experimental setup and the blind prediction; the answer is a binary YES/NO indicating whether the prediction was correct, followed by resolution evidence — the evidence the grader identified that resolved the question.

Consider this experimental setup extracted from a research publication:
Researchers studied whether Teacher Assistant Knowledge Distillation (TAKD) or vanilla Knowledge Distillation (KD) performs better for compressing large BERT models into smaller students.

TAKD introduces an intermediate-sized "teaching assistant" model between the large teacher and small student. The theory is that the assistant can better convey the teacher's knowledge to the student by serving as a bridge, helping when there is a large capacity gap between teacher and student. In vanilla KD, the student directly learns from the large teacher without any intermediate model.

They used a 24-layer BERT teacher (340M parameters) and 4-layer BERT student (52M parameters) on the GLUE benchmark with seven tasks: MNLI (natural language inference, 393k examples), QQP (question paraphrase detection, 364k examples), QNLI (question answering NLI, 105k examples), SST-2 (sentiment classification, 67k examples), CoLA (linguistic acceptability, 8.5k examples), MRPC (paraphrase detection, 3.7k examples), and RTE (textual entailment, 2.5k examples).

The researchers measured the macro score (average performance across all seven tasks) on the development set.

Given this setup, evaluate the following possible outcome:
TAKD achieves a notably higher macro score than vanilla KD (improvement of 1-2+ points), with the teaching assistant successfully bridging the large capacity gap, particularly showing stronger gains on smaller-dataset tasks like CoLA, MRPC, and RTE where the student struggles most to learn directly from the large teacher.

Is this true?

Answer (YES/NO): NO